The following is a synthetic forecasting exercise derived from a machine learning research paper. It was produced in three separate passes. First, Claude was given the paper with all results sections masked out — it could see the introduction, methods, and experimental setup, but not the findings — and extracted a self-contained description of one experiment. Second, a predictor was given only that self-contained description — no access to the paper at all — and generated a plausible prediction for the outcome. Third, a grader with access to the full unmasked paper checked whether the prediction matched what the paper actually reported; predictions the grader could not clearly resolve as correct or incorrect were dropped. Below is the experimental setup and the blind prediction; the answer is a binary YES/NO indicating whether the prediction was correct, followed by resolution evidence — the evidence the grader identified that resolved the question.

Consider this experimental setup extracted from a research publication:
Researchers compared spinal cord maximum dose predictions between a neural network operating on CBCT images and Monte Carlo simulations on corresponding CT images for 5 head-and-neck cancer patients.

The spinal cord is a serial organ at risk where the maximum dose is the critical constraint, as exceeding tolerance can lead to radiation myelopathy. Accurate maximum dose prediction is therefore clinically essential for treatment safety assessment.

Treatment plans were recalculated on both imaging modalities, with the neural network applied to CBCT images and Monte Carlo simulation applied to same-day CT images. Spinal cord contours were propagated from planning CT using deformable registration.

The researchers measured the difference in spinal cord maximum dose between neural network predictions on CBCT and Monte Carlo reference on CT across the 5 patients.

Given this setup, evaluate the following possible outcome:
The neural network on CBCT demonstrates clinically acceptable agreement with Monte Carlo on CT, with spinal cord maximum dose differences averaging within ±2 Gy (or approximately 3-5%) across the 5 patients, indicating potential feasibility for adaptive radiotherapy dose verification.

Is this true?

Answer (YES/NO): YES